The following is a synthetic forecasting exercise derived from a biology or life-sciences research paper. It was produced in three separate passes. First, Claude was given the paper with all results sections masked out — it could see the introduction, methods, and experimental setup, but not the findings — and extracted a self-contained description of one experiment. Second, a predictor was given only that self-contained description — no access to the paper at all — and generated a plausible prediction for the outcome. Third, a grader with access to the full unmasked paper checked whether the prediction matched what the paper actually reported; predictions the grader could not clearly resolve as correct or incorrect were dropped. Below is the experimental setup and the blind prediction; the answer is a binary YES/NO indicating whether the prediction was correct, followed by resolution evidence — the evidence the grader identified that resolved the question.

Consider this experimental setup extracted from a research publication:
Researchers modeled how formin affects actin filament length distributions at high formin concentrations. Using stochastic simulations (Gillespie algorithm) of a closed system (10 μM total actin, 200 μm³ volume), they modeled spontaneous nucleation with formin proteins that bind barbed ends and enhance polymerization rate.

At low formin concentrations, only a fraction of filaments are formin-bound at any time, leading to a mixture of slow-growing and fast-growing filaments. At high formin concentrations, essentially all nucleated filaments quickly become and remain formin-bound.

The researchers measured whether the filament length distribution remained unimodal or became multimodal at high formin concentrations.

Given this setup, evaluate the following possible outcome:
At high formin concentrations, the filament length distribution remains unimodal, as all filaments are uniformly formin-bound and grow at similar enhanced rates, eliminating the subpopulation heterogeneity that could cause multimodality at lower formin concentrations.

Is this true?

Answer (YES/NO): YES